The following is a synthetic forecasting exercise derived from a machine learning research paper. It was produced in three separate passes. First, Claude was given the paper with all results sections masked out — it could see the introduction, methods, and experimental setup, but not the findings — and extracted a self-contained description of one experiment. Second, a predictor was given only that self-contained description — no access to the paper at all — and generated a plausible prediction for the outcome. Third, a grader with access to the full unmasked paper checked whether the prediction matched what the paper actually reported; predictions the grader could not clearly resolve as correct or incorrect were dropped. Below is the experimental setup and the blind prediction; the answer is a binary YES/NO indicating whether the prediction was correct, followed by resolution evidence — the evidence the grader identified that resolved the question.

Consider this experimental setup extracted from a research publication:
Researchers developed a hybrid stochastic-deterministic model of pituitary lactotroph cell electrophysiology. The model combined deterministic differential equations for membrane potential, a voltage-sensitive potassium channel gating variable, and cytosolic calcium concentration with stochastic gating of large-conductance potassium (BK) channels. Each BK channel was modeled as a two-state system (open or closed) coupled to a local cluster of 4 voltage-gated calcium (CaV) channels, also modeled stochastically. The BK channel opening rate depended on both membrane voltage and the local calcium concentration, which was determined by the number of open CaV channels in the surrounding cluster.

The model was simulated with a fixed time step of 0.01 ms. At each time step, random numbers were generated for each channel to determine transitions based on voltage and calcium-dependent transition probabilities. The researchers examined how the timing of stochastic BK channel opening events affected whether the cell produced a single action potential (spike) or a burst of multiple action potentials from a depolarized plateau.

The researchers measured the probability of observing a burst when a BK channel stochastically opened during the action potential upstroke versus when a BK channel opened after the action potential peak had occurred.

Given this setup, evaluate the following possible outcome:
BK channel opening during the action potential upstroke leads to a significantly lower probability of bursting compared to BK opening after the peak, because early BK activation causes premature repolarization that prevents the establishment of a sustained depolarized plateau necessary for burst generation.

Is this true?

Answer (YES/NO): NO